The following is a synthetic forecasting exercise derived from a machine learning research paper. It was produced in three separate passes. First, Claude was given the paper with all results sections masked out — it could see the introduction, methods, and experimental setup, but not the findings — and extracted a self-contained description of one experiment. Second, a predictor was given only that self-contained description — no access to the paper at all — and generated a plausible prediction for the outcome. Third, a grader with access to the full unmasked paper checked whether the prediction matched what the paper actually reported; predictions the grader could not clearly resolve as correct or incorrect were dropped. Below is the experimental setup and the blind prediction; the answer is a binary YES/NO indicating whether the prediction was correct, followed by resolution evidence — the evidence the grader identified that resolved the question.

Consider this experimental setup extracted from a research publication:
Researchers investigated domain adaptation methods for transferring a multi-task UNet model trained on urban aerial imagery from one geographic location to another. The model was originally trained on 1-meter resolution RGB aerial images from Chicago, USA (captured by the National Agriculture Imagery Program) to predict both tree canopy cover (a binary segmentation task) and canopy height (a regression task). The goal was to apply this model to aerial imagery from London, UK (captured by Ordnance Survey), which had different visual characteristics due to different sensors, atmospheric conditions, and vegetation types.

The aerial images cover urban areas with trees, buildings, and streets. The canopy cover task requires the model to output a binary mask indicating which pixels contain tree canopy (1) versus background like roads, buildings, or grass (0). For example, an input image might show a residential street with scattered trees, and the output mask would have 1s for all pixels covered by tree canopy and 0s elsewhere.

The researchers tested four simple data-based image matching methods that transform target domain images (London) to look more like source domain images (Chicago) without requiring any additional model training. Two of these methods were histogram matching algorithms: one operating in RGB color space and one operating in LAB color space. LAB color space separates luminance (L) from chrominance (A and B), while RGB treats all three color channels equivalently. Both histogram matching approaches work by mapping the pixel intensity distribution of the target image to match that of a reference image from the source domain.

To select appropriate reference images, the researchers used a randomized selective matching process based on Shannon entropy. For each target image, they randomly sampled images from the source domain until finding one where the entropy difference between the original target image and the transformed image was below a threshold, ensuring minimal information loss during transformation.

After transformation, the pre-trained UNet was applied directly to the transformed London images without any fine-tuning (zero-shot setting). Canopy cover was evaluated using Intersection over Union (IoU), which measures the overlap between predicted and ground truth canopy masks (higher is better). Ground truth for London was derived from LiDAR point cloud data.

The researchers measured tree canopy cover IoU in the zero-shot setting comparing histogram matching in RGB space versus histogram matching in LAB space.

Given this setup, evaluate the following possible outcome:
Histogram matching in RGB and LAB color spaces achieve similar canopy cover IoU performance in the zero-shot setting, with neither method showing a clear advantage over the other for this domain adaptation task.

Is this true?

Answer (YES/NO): NO